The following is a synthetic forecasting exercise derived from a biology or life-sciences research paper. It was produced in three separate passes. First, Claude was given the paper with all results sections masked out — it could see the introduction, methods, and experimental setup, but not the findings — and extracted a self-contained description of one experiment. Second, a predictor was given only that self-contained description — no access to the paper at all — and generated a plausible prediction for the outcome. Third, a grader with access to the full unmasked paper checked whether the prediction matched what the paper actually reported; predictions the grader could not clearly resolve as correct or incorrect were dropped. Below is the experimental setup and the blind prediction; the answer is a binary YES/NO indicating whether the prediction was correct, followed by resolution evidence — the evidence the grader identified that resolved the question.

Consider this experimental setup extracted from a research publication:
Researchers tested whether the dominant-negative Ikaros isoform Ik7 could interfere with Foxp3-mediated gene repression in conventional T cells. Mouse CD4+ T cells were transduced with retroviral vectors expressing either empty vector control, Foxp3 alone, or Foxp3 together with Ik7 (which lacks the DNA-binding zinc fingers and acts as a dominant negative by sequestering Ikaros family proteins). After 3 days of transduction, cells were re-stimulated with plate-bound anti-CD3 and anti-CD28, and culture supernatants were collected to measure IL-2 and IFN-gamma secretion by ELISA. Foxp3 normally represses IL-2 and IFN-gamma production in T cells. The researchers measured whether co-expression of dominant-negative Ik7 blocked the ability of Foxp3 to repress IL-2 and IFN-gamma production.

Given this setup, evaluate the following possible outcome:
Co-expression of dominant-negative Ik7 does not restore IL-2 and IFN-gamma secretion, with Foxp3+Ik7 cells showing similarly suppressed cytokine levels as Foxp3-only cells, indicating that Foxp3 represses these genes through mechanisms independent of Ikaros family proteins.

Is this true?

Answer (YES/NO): NO